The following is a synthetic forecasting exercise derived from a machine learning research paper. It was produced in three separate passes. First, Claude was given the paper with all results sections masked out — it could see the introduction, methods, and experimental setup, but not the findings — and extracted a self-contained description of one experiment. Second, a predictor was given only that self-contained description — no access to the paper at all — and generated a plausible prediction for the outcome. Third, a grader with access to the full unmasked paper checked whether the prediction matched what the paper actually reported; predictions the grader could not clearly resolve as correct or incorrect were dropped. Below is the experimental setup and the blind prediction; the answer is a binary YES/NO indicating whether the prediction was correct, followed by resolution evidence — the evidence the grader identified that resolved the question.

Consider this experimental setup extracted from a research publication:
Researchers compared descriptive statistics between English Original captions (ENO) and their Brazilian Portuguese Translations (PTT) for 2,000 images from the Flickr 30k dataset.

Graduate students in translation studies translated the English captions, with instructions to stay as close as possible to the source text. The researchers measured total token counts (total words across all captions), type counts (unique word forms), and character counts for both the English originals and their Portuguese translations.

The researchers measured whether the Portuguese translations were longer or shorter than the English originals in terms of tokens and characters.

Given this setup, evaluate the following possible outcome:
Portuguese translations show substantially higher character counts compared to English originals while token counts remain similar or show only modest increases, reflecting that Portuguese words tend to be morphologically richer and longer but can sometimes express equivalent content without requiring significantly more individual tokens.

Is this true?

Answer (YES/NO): NO